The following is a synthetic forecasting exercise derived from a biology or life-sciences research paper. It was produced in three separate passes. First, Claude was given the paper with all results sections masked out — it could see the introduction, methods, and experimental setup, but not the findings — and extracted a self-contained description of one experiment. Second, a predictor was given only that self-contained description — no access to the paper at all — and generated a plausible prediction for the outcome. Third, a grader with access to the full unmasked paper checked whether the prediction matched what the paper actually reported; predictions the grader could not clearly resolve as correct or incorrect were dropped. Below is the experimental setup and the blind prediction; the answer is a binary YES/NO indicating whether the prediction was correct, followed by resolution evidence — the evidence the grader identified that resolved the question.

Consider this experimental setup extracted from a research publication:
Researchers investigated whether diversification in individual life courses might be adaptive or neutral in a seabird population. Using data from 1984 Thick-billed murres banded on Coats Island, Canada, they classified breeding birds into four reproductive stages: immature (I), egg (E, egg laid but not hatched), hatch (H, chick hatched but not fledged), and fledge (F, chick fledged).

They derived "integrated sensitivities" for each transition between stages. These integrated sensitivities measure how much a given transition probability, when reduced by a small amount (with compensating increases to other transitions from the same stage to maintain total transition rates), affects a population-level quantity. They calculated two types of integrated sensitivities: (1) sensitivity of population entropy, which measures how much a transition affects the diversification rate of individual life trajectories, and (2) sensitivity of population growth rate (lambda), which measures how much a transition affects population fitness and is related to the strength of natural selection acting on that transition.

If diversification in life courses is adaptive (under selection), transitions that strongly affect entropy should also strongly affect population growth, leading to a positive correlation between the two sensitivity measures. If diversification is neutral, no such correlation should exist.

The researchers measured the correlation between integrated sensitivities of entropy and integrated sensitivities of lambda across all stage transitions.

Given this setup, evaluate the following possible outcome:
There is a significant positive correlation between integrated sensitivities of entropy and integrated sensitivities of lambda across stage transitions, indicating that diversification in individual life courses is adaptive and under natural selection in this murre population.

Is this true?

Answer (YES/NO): NO